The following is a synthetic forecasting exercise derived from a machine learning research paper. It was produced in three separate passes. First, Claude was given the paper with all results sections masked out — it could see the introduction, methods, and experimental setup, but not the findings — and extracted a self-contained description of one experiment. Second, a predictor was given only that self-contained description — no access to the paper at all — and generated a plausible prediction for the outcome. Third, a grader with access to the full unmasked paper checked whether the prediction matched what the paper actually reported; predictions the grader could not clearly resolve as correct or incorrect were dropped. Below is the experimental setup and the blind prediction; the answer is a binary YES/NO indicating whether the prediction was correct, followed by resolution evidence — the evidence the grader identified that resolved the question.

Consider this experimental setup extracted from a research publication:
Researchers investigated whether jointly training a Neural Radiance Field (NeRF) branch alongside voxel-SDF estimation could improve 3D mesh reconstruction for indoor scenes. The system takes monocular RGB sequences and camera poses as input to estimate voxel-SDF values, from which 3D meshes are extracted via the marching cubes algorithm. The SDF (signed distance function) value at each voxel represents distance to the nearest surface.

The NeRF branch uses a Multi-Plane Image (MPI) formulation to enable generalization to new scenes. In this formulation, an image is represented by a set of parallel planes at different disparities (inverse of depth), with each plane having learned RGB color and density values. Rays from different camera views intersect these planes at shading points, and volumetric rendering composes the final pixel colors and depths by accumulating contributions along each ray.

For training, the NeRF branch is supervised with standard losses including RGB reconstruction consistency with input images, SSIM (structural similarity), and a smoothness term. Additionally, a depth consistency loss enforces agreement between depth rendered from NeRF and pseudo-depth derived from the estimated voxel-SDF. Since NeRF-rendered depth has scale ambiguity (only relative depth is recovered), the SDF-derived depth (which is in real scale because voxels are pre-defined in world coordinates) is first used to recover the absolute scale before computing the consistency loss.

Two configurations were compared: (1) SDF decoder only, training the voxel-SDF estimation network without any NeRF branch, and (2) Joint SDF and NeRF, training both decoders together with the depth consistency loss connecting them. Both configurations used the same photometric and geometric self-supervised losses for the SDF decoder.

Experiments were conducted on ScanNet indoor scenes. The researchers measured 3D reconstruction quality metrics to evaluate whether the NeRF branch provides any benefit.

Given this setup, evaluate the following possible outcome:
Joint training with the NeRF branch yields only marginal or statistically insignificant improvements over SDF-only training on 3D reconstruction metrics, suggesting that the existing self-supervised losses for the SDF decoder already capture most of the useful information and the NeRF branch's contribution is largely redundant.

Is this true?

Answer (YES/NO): NO